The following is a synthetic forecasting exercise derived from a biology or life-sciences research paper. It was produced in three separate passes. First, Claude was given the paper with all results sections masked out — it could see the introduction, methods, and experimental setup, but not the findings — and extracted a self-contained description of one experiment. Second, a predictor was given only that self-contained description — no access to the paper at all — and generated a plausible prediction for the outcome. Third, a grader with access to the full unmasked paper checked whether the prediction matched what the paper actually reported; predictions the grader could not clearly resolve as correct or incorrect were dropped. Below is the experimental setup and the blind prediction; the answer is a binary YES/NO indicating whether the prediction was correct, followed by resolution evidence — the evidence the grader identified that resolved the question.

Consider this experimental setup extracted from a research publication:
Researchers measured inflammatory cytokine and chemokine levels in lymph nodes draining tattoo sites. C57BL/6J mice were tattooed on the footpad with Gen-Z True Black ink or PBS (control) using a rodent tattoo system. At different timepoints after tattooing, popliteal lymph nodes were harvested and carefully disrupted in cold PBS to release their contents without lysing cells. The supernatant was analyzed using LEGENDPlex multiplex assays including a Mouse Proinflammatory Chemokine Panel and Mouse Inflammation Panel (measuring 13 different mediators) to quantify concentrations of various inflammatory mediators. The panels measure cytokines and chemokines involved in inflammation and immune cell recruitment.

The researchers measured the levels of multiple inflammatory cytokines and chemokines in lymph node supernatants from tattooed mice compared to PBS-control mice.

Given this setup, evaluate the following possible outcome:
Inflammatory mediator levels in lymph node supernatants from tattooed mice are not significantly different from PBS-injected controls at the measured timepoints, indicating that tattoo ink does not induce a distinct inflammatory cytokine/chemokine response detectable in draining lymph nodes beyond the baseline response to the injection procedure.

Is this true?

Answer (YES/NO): NO